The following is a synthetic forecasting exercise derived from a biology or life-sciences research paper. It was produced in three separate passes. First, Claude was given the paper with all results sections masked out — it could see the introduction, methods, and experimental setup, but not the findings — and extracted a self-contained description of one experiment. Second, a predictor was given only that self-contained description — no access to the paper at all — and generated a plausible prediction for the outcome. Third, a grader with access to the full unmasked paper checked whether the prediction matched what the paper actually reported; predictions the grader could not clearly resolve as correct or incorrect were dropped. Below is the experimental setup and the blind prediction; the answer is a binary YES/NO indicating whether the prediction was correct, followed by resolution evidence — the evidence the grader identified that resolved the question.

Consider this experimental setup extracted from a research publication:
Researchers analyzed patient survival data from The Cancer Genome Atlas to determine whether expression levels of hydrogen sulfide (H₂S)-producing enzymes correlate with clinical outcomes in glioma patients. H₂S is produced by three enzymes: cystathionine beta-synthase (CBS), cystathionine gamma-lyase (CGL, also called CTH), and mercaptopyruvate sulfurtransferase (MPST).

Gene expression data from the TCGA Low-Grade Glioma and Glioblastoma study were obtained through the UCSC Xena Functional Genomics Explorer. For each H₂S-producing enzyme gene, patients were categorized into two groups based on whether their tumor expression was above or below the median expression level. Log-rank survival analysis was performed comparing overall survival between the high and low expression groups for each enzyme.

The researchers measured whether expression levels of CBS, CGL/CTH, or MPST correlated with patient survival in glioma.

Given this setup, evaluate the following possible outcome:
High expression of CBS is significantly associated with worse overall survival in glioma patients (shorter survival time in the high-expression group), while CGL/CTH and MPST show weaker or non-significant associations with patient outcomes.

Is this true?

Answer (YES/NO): NO